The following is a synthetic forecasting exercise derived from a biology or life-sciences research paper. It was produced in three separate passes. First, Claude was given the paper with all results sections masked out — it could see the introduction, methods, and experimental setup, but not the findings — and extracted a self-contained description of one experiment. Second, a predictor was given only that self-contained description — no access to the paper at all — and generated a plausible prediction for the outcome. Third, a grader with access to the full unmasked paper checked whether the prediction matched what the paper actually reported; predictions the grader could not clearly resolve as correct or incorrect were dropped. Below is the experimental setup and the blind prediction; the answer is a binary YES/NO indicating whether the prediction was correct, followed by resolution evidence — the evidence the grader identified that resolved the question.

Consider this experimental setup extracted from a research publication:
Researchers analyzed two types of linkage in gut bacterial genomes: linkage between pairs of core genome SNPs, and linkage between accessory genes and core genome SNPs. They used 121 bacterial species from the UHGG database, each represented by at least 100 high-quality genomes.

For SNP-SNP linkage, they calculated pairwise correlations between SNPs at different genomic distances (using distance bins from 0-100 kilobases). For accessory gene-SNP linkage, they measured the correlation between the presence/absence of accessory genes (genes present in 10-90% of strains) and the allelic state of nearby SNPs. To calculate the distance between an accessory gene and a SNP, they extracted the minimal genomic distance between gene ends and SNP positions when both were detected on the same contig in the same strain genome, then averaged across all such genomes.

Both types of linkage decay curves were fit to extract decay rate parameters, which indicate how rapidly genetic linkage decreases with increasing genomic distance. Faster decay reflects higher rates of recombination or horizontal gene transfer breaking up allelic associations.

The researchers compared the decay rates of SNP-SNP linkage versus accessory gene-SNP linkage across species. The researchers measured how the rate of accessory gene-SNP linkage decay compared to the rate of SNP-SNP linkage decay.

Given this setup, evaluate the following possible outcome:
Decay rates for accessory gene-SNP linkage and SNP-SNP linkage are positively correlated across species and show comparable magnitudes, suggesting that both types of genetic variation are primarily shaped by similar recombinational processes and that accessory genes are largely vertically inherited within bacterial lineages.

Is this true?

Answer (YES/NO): NO